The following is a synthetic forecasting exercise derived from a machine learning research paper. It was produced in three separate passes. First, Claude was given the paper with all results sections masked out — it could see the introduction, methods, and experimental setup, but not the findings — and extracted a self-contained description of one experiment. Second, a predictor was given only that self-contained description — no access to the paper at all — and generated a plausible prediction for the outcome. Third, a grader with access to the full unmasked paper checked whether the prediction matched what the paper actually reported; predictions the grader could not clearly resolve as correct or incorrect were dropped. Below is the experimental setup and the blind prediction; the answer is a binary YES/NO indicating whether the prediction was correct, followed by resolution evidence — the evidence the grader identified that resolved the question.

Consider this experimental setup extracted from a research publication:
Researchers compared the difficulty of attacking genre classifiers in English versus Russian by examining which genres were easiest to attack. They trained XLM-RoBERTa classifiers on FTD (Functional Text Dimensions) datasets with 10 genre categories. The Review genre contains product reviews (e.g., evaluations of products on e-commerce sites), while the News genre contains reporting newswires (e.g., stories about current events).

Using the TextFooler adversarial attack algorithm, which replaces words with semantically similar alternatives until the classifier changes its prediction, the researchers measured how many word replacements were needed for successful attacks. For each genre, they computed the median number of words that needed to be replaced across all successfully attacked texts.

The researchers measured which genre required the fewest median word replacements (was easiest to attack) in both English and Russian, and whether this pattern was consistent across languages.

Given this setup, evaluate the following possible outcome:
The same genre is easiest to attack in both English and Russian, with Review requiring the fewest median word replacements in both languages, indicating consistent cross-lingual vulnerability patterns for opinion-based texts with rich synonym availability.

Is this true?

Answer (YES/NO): YES